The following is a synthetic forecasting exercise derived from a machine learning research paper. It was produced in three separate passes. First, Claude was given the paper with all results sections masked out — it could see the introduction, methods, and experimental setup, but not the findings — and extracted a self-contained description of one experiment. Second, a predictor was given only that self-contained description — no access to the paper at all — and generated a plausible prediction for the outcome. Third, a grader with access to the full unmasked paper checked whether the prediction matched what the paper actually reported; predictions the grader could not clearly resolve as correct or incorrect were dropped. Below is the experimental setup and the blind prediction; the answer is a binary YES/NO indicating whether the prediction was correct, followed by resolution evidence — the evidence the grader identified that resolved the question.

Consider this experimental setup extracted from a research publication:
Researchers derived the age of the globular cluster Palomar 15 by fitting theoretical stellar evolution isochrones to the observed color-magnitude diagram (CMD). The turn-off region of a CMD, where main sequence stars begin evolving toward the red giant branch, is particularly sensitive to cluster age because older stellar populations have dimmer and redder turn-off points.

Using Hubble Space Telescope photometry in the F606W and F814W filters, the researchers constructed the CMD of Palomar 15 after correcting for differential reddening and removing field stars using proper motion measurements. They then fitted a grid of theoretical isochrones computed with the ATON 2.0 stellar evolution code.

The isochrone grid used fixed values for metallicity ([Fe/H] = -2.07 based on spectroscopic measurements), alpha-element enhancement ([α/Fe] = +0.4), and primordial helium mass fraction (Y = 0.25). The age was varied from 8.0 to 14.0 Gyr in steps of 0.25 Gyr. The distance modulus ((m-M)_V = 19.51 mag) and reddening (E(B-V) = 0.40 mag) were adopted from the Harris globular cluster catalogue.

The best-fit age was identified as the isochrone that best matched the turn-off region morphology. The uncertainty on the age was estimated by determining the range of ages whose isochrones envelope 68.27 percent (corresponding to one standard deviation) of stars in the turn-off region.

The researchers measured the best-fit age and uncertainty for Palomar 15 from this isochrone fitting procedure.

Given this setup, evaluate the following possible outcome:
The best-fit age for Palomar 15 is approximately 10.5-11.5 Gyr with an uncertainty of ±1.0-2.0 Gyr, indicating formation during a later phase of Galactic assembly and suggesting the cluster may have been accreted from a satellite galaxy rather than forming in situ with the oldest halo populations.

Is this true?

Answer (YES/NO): NO